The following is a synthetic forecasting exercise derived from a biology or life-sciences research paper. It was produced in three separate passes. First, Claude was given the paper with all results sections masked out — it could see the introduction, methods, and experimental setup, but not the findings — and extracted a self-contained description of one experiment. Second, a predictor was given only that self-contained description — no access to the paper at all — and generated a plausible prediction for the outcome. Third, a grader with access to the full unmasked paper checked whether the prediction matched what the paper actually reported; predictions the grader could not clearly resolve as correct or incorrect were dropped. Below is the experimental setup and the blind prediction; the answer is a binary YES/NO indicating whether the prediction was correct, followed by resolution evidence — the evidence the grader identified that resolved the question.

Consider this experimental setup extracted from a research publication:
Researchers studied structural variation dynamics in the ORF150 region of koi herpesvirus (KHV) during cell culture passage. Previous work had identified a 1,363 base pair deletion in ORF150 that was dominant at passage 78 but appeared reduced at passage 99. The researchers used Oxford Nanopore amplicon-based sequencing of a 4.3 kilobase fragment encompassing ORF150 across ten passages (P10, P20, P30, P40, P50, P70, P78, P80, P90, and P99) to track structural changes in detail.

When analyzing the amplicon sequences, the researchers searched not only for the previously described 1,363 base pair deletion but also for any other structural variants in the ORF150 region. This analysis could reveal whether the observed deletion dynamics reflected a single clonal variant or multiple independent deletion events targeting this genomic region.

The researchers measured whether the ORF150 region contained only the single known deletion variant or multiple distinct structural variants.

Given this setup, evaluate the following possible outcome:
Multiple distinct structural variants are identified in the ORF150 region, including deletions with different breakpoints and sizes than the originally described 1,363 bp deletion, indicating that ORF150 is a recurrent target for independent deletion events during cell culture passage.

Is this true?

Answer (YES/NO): YES